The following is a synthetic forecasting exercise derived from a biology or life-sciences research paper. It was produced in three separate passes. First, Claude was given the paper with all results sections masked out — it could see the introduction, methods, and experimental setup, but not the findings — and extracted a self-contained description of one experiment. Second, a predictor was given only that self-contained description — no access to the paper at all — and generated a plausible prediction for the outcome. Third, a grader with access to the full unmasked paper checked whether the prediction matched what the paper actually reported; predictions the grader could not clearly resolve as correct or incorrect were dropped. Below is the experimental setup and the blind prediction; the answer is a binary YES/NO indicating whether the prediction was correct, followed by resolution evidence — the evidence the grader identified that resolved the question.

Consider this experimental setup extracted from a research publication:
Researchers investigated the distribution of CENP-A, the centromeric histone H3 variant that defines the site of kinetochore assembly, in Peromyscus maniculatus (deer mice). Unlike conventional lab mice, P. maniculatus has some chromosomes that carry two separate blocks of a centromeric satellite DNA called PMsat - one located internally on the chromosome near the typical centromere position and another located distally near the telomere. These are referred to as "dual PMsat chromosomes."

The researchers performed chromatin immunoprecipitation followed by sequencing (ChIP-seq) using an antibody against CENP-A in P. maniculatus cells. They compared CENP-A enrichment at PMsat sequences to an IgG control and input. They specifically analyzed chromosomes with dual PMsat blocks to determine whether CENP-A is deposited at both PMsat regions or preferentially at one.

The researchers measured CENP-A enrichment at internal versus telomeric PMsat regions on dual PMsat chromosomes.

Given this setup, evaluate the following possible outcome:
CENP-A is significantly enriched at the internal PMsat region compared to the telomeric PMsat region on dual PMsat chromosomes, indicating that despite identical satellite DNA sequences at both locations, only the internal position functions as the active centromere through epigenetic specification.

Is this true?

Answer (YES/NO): YES